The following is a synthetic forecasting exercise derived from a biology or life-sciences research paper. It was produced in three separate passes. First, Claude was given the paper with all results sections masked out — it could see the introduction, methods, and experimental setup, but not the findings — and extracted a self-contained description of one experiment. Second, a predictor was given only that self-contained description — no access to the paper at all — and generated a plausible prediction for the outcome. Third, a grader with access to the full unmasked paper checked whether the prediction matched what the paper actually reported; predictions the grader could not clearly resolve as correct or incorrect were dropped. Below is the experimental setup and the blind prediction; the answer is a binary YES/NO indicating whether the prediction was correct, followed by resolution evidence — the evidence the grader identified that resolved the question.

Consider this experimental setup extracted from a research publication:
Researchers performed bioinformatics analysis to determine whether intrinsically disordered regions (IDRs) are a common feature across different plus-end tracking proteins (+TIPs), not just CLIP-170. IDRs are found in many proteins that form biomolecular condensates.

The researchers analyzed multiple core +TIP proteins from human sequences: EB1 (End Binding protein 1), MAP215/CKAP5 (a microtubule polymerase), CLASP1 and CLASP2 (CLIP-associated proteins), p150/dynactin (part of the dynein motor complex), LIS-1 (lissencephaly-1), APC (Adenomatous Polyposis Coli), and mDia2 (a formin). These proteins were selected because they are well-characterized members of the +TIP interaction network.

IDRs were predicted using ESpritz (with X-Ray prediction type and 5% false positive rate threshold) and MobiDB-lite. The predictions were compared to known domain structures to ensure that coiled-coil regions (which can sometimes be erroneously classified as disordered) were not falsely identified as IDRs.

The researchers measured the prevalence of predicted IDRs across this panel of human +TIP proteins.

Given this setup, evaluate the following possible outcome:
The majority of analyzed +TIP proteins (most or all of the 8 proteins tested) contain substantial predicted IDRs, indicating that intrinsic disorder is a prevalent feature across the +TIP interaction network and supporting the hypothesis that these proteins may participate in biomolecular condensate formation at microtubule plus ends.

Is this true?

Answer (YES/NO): YES